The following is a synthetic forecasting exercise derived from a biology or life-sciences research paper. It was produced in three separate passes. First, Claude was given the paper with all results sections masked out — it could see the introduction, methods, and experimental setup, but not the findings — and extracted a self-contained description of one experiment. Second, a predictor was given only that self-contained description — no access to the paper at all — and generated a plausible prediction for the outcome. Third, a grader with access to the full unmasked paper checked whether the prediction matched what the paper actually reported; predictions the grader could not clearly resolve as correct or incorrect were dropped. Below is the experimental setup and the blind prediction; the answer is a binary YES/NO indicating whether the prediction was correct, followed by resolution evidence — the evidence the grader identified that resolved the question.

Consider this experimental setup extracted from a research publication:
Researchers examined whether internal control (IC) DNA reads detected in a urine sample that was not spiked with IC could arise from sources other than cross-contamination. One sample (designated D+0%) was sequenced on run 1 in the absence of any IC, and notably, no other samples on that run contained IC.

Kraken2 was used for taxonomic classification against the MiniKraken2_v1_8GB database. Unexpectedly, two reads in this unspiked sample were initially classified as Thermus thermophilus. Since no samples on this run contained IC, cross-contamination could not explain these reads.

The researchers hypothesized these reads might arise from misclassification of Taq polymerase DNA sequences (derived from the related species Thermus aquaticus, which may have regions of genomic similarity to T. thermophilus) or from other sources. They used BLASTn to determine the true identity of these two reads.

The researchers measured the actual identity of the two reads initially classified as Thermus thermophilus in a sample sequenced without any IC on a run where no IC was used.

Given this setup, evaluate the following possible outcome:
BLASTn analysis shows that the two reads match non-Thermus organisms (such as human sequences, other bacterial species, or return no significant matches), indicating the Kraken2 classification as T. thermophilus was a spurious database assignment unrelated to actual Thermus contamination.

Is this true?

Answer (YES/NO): YES